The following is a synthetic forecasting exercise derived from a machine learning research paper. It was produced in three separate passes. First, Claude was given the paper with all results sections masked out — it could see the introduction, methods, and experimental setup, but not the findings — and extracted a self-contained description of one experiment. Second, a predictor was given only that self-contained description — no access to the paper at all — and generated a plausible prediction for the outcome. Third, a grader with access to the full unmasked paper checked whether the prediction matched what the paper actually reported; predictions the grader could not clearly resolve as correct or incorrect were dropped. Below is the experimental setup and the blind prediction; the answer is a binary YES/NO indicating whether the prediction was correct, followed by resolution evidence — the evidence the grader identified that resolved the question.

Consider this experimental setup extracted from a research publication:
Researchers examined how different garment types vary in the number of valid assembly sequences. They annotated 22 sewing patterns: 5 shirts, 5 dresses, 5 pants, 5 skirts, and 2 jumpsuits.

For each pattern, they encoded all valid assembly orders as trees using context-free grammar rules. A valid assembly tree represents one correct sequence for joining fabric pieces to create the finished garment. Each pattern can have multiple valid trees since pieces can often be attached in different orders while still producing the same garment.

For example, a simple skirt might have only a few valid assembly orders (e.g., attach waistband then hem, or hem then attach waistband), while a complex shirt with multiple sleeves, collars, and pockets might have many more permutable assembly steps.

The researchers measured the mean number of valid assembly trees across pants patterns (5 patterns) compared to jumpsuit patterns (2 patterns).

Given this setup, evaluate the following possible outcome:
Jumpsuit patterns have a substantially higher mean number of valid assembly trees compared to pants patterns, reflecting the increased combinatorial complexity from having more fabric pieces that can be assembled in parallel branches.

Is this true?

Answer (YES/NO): NO